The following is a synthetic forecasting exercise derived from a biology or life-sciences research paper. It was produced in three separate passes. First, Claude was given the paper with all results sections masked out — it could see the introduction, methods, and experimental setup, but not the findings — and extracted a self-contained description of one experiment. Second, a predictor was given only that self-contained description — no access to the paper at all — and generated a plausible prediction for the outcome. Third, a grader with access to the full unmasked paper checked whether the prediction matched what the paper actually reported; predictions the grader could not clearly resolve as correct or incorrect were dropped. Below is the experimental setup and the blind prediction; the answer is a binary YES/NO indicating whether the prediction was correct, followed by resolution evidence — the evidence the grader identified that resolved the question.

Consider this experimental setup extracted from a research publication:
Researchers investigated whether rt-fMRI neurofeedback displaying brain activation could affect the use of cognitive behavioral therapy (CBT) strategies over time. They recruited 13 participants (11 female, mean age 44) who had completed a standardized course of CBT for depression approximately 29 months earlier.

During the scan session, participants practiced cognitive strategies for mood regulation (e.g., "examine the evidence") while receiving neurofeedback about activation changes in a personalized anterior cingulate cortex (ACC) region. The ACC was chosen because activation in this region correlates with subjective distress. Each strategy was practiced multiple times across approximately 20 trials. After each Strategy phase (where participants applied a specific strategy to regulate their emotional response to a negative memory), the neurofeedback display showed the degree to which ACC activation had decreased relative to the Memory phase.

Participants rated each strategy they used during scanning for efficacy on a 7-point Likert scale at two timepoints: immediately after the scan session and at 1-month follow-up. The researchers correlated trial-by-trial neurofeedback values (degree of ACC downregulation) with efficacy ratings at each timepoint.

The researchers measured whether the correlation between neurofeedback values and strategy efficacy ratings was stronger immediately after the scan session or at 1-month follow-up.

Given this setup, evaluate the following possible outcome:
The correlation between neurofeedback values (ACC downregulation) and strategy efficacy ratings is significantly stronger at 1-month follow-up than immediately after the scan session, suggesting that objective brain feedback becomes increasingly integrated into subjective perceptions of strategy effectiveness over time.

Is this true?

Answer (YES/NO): NO